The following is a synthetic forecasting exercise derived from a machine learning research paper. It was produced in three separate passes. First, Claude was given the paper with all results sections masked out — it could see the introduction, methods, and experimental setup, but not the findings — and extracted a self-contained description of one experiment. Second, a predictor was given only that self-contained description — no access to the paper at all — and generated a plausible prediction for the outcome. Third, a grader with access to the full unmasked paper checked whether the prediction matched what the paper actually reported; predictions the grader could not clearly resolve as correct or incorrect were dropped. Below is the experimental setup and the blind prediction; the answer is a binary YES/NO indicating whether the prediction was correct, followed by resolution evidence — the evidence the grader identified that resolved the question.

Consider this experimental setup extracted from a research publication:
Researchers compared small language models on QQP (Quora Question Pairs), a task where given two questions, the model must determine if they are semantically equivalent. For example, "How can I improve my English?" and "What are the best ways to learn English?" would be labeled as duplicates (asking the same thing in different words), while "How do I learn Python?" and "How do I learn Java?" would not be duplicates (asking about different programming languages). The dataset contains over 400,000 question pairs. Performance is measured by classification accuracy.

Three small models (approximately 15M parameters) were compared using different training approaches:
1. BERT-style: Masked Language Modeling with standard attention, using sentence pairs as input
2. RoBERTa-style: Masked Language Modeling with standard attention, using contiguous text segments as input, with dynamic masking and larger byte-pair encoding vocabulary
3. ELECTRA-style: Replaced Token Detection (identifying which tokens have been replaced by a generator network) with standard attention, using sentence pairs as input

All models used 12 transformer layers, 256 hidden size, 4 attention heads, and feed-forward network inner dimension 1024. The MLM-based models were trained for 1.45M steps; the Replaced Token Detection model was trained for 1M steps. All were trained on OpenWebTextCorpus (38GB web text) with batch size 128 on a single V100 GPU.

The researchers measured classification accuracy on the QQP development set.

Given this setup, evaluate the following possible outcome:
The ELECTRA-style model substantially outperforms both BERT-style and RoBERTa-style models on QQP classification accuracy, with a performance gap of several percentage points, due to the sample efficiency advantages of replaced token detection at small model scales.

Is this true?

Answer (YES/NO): NO